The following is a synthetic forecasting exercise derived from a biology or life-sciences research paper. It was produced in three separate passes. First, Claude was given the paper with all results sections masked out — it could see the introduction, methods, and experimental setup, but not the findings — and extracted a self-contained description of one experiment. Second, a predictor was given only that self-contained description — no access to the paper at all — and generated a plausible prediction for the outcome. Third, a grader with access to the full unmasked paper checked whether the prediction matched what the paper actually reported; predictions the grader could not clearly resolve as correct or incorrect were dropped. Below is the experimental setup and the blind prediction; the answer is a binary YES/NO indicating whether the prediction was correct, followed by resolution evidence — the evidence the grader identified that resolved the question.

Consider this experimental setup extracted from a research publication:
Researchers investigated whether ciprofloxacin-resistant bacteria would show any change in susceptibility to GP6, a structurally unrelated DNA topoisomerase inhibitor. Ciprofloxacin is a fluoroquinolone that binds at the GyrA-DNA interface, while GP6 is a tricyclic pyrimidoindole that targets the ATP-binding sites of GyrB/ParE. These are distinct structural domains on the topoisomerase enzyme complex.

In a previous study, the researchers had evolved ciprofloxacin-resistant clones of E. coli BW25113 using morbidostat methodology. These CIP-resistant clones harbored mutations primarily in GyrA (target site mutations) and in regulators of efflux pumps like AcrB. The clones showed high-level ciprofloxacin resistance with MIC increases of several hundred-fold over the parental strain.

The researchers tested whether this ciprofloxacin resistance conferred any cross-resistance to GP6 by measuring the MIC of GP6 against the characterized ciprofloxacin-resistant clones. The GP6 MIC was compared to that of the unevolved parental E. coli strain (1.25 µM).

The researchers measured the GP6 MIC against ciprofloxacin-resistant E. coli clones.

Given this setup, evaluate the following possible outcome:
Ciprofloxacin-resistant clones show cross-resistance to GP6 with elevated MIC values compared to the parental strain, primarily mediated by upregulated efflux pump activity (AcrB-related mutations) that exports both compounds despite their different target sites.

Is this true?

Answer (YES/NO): NO